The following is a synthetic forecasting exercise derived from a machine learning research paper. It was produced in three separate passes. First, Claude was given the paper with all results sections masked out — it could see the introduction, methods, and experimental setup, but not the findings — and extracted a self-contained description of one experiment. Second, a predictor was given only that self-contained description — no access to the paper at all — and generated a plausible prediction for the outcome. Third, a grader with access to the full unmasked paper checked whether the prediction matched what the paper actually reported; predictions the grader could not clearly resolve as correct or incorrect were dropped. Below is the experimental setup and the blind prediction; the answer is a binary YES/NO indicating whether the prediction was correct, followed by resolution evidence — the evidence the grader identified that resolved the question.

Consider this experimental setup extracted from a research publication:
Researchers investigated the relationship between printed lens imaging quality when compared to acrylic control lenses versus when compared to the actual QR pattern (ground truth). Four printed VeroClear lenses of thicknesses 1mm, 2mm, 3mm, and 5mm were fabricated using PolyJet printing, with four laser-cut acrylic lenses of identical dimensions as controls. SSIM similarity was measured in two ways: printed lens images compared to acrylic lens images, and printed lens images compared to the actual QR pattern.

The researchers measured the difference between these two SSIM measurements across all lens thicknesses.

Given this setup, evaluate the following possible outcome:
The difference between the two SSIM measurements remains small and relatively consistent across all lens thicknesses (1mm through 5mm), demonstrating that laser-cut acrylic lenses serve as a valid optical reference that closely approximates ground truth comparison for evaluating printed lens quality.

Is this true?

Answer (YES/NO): NO